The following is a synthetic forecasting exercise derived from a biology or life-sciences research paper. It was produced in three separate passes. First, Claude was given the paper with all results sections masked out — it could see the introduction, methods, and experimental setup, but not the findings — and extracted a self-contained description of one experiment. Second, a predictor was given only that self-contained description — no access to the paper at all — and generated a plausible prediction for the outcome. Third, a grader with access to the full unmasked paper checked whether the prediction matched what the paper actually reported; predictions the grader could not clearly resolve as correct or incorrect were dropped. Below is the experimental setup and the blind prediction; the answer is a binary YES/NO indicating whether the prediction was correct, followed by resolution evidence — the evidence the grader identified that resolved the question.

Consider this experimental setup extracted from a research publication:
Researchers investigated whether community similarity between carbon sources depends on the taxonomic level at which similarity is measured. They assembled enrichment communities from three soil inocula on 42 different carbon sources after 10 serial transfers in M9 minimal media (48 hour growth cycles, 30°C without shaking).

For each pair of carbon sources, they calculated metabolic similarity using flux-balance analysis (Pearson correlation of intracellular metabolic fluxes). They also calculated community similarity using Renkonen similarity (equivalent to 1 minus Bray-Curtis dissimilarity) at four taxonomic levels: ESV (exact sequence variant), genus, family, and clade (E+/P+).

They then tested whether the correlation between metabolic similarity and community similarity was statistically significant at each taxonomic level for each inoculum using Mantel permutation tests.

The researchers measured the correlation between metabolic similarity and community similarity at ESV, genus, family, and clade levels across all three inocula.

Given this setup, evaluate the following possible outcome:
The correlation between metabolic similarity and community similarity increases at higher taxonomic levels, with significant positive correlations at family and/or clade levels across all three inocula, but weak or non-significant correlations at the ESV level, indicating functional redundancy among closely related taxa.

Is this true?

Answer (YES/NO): NO